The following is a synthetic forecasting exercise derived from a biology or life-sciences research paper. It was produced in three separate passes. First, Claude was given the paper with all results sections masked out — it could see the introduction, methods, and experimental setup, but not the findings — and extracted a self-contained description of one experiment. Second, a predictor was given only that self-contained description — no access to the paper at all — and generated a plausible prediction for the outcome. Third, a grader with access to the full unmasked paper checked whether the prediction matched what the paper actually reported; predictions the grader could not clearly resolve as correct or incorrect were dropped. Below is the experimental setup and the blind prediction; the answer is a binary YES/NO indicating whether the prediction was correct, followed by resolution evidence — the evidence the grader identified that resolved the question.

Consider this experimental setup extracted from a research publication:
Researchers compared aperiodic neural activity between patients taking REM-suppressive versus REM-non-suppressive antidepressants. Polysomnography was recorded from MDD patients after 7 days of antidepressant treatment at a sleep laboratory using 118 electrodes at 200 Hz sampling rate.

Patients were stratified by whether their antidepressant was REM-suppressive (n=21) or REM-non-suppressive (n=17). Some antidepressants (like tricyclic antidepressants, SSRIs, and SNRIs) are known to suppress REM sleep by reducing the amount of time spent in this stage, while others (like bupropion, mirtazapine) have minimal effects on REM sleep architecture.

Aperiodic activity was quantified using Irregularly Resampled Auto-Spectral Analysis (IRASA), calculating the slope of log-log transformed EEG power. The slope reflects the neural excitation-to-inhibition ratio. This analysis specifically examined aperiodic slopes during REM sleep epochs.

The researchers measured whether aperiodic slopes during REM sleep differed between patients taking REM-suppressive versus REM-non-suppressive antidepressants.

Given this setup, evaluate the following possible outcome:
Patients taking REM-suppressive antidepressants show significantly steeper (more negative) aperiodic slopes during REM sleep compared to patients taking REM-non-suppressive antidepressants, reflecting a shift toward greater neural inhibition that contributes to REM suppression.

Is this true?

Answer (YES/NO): NO